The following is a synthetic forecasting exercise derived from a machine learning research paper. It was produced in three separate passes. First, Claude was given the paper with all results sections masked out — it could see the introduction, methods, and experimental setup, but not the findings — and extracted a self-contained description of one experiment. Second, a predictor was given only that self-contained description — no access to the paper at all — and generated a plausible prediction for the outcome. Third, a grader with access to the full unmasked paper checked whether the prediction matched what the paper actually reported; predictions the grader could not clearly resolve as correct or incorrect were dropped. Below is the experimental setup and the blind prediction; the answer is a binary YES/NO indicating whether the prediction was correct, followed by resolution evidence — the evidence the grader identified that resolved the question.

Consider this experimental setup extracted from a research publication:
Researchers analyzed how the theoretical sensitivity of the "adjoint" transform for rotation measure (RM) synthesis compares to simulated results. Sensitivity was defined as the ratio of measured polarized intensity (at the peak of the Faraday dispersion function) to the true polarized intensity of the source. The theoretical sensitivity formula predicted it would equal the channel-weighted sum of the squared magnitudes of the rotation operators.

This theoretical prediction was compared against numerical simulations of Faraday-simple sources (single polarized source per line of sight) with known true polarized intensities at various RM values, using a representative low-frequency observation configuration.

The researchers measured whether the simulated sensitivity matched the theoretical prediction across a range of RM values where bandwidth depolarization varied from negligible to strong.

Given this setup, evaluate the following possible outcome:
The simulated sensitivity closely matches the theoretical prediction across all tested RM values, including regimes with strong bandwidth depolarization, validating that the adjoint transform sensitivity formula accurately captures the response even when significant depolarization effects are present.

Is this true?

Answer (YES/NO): YES